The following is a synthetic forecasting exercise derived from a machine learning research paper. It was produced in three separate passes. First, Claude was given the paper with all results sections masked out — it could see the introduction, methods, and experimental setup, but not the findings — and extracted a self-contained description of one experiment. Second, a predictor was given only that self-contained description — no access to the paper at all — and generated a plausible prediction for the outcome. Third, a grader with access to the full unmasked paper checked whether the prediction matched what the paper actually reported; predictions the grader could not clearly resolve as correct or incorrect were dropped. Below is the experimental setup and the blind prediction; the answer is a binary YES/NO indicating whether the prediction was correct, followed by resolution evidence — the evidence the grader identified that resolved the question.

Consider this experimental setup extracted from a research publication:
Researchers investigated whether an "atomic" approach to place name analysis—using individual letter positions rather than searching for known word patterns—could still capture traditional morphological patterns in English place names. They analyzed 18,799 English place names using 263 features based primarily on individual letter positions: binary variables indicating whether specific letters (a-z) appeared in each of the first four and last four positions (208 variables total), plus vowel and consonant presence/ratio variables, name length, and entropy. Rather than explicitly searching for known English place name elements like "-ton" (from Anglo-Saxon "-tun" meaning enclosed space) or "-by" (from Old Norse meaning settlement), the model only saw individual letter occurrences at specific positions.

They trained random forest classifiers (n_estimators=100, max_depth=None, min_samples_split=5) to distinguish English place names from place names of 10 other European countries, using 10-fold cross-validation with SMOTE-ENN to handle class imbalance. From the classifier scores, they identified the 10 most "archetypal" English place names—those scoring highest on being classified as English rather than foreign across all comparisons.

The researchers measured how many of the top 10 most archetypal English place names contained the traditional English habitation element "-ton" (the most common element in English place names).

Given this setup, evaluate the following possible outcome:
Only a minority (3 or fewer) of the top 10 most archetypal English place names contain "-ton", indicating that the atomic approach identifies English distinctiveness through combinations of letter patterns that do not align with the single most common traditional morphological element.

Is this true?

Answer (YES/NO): NO